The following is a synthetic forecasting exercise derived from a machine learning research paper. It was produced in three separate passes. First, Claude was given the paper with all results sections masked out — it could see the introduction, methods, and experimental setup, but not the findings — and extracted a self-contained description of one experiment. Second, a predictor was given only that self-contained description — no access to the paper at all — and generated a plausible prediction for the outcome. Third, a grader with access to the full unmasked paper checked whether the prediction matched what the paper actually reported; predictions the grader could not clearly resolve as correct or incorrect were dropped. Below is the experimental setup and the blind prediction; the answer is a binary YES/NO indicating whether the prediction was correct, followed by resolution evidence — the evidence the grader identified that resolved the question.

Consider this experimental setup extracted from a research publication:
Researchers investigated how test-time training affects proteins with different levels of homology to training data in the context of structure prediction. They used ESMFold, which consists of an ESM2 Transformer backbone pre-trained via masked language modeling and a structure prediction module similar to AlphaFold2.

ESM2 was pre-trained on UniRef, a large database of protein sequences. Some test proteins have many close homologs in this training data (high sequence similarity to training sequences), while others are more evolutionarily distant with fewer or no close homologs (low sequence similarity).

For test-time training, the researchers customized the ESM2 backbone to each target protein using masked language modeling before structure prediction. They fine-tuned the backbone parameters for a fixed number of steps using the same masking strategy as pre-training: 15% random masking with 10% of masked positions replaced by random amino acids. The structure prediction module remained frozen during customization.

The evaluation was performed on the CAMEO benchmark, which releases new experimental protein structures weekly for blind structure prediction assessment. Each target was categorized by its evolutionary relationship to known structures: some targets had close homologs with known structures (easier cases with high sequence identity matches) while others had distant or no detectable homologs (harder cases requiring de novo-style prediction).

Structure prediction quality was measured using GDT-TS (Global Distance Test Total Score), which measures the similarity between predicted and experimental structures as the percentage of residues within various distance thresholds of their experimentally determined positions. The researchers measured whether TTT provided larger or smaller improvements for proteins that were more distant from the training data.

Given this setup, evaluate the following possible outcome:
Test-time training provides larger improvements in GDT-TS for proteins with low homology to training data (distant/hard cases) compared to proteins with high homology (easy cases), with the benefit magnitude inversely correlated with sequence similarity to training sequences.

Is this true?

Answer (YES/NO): YES